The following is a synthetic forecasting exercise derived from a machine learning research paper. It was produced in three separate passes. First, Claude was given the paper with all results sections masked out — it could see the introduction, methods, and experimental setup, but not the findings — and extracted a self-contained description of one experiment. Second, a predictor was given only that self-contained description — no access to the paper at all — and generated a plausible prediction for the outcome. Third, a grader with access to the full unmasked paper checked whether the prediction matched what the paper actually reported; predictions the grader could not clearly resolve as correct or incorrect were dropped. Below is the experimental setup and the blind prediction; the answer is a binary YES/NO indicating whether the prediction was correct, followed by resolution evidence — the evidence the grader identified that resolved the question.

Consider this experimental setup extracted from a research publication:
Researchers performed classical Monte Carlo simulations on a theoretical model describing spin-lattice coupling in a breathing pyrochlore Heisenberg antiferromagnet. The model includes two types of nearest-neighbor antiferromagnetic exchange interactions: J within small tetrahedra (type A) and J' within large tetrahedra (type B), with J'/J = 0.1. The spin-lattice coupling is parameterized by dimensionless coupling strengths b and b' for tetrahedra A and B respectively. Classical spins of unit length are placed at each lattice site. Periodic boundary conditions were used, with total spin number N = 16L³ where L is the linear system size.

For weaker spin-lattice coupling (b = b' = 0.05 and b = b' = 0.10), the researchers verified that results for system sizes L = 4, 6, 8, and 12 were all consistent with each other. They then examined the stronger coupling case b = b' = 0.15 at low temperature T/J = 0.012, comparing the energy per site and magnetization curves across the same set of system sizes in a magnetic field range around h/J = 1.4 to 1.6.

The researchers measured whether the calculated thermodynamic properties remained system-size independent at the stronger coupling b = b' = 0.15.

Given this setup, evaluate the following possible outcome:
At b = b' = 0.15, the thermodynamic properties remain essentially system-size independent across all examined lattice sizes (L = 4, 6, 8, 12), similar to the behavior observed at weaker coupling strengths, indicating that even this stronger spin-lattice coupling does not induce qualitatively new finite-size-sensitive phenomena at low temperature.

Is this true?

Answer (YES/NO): NO